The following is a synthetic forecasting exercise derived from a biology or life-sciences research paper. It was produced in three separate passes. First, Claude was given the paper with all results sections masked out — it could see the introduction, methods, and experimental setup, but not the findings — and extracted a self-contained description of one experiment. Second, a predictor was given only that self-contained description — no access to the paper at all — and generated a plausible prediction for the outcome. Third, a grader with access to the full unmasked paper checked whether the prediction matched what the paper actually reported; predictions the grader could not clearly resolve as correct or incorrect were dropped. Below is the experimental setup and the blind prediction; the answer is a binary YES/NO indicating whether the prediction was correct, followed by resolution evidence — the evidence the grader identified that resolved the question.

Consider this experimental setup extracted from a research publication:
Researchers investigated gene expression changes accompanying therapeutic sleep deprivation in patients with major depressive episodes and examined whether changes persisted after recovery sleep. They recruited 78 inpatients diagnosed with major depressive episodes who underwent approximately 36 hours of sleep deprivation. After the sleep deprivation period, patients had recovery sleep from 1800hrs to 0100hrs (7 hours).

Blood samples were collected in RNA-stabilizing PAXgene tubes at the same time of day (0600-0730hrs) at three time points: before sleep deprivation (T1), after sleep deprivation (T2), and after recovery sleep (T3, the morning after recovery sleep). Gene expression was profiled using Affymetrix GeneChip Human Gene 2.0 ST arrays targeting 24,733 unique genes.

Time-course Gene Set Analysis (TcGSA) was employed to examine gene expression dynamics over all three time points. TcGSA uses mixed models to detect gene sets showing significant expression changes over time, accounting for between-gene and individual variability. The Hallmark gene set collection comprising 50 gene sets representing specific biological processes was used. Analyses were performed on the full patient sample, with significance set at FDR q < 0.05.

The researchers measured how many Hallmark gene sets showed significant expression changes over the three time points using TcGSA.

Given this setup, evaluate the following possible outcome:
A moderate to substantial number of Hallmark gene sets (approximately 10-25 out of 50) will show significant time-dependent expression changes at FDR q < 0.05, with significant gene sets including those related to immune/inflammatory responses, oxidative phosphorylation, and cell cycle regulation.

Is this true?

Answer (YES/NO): NO